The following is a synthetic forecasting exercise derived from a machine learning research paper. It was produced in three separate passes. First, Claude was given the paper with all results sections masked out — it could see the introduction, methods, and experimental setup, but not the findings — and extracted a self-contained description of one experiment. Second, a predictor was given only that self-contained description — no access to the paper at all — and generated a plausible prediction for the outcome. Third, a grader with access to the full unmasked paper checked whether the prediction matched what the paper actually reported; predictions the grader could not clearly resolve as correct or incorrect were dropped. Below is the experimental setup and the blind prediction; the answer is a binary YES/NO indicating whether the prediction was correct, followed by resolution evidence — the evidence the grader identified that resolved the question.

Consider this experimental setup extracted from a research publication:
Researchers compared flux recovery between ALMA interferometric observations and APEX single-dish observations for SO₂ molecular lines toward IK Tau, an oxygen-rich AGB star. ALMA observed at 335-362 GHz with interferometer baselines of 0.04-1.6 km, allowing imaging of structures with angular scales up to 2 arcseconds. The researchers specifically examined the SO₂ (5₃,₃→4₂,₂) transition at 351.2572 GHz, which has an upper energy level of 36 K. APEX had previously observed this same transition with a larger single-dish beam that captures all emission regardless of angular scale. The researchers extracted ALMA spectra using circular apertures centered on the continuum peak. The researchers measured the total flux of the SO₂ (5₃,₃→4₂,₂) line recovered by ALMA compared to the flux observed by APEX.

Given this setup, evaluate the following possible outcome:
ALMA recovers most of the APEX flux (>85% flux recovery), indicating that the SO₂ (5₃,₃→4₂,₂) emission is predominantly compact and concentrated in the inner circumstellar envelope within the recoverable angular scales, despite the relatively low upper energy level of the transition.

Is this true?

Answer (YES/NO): NO